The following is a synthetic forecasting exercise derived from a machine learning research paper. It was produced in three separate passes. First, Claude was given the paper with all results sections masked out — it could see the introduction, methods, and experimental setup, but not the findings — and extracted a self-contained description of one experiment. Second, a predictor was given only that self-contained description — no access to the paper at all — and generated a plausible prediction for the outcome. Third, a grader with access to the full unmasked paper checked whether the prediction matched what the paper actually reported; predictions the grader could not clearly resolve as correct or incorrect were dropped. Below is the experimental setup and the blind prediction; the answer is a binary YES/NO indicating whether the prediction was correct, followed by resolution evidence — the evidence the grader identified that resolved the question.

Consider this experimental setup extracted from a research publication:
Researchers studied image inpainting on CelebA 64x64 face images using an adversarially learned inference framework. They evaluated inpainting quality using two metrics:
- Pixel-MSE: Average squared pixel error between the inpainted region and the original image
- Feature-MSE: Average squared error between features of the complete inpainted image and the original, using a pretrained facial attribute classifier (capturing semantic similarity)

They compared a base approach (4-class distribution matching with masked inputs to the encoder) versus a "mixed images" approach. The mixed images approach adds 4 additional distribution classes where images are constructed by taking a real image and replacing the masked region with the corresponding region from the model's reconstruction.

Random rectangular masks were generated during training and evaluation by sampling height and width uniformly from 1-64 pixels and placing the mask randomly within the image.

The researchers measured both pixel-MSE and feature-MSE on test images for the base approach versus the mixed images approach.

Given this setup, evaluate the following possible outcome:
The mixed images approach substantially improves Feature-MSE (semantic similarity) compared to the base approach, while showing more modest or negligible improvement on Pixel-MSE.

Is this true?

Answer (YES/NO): NO